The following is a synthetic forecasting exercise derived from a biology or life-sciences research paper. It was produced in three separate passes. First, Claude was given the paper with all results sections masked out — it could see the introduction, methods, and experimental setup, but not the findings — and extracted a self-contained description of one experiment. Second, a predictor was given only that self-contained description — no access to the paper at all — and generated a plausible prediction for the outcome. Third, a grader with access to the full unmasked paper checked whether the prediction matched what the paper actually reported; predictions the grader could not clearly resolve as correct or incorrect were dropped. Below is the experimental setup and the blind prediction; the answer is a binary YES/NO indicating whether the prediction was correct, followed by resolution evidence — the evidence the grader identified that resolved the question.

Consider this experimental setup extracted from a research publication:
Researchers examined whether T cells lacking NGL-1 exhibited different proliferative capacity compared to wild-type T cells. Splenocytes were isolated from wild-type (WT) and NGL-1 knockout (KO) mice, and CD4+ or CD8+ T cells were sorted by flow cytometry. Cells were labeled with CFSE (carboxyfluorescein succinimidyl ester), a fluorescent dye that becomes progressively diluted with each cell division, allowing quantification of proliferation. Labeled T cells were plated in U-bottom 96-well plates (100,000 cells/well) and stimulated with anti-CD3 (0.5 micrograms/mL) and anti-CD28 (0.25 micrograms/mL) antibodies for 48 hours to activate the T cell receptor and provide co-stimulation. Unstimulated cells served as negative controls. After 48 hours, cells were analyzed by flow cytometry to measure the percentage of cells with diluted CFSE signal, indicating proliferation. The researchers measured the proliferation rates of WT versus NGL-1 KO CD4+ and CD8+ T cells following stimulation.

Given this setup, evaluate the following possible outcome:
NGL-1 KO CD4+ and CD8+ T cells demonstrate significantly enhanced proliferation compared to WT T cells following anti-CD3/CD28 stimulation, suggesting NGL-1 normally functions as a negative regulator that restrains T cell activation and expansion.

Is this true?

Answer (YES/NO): YES